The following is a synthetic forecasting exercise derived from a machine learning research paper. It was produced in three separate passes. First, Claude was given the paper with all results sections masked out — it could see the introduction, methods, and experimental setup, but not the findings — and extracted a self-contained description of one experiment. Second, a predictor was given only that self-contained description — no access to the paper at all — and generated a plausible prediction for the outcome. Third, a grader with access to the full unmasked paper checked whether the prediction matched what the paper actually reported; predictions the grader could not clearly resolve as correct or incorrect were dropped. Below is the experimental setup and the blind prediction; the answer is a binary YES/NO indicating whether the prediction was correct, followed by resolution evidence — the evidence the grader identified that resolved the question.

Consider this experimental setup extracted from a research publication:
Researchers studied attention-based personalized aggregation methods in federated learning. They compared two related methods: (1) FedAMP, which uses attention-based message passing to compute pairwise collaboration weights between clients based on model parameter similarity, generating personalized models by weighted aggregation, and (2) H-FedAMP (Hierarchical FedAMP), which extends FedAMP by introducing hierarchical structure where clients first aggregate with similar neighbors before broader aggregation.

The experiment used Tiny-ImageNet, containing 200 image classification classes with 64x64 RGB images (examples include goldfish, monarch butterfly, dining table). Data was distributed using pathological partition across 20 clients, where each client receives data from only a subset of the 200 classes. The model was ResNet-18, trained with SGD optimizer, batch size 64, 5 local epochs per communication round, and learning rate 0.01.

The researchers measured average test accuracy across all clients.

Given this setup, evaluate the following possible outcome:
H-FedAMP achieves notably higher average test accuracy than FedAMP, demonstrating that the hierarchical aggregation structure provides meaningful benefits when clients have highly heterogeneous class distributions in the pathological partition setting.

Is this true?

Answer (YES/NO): YES